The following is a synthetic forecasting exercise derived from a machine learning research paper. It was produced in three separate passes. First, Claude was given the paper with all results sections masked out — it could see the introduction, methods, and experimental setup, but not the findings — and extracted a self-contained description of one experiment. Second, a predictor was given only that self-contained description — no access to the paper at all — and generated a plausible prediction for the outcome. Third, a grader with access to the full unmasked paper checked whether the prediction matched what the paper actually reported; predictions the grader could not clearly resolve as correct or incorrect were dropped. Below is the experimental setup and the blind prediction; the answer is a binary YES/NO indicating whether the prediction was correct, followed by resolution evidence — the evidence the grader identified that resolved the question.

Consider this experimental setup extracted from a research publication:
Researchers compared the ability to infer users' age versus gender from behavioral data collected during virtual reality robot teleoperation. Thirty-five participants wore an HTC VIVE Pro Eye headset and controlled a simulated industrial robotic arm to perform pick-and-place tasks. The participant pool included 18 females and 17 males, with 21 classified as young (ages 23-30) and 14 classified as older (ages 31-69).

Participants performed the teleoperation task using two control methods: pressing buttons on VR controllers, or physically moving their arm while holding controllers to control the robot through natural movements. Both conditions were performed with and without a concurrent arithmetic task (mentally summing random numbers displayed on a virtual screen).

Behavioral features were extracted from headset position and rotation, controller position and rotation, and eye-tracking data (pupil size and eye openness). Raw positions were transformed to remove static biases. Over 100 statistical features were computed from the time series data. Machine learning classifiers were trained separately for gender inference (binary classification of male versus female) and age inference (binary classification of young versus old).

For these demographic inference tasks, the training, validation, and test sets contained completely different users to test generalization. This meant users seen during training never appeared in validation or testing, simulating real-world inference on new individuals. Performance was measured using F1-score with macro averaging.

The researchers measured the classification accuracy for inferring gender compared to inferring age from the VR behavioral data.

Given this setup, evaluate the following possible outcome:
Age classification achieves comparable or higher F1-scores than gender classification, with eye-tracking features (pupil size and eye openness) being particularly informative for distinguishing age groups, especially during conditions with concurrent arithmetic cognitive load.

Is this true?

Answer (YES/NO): NO